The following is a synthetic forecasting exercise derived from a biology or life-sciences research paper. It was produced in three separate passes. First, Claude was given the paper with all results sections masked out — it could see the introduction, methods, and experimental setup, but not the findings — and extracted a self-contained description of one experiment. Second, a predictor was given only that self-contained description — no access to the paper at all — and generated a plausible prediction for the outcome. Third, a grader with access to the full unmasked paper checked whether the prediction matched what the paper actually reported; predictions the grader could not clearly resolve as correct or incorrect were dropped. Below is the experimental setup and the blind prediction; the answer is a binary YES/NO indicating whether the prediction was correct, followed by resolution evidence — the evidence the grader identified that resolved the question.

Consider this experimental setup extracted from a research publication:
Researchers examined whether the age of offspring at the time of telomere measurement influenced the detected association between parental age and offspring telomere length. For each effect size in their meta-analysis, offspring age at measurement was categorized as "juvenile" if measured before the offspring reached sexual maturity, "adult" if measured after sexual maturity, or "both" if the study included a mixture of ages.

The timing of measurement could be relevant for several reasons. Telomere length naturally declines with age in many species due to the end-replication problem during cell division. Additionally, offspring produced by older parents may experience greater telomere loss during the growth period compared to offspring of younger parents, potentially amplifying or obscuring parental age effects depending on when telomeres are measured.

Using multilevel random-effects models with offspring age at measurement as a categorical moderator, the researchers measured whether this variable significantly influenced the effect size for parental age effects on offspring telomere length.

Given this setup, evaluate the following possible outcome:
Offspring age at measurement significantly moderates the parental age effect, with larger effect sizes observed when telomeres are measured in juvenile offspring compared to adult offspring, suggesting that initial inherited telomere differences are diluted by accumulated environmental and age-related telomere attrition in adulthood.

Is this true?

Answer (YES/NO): NO